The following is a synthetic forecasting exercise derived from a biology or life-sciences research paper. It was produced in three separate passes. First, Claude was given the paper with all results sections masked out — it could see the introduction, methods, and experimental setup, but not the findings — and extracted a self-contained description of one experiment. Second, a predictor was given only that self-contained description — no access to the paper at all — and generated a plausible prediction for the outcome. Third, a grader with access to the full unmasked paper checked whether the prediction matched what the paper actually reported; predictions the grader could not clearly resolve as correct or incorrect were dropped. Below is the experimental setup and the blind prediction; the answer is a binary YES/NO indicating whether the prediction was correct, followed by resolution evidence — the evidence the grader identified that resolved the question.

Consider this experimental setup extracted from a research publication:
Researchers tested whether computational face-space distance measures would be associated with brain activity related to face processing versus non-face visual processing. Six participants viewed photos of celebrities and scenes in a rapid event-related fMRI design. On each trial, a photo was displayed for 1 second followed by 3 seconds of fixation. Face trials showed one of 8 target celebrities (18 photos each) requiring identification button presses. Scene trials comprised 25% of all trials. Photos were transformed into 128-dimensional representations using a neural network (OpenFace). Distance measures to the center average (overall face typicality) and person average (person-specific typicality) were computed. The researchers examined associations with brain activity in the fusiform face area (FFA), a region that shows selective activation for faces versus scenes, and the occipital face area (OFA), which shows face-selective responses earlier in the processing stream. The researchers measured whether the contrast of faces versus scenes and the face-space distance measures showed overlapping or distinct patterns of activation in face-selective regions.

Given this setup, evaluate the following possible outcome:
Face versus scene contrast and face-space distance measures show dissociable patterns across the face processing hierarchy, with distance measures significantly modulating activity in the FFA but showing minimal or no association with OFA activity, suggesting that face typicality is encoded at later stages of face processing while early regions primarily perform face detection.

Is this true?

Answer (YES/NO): NO